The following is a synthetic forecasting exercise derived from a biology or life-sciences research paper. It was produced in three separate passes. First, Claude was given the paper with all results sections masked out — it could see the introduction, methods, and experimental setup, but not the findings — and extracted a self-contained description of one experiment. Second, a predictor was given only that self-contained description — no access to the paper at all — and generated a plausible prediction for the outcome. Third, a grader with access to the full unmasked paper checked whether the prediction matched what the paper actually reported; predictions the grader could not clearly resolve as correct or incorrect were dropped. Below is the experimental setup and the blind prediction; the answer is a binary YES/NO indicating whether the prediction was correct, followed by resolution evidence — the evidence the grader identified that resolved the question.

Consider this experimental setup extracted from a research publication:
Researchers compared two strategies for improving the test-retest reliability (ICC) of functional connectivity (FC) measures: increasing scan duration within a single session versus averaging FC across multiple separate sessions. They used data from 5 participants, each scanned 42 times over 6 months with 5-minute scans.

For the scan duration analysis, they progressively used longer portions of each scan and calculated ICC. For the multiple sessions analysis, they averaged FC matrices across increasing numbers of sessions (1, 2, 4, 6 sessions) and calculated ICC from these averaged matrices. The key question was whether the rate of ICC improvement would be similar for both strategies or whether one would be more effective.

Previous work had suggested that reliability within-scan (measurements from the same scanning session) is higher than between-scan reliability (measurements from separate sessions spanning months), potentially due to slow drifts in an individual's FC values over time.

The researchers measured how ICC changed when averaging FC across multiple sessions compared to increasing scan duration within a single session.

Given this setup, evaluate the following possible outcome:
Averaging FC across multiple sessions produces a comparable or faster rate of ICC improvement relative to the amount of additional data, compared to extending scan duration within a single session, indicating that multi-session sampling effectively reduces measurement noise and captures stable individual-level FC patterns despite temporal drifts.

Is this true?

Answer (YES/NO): YES